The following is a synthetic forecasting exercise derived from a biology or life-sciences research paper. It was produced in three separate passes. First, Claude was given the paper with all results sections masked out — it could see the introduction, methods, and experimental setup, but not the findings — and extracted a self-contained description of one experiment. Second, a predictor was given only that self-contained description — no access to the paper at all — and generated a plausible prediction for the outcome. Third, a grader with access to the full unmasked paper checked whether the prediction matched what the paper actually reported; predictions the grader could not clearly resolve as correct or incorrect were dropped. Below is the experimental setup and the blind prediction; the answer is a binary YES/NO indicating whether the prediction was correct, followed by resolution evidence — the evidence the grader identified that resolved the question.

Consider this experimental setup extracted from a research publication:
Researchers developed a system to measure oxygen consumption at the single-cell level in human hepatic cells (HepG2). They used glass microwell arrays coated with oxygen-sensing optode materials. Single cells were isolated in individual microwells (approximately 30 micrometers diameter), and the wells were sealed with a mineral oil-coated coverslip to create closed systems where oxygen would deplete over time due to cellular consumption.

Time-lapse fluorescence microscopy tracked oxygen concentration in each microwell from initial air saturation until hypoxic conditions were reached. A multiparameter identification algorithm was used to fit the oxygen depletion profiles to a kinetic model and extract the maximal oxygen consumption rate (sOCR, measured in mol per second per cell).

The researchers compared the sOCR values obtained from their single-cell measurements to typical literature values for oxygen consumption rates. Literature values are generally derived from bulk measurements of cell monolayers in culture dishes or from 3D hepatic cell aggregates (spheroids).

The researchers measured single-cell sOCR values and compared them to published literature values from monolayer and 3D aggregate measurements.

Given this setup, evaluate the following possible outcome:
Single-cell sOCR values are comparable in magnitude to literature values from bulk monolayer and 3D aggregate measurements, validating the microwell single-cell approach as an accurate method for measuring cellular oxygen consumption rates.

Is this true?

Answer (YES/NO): NO